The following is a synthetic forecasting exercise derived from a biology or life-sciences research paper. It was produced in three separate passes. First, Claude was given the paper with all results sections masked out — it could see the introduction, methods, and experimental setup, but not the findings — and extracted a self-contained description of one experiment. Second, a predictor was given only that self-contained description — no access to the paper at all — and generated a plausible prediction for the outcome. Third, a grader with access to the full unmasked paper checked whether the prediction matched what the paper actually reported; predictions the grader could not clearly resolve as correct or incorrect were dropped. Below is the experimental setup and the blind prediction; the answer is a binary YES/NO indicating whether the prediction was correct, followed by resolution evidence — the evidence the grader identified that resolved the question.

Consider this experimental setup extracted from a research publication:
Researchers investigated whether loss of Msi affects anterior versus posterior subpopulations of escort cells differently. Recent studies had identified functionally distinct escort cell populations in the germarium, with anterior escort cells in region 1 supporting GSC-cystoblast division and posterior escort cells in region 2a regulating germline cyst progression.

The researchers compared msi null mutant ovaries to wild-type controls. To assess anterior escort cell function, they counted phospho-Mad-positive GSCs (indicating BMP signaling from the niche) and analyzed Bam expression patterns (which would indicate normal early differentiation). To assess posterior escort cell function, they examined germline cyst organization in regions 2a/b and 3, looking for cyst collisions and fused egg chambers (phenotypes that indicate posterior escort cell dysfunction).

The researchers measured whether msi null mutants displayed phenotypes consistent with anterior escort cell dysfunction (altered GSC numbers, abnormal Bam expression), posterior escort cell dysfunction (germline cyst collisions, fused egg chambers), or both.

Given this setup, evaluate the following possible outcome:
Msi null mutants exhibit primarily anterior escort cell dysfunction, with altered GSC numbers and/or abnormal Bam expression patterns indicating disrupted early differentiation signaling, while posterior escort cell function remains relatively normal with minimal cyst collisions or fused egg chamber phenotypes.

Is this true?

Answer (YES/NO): NO